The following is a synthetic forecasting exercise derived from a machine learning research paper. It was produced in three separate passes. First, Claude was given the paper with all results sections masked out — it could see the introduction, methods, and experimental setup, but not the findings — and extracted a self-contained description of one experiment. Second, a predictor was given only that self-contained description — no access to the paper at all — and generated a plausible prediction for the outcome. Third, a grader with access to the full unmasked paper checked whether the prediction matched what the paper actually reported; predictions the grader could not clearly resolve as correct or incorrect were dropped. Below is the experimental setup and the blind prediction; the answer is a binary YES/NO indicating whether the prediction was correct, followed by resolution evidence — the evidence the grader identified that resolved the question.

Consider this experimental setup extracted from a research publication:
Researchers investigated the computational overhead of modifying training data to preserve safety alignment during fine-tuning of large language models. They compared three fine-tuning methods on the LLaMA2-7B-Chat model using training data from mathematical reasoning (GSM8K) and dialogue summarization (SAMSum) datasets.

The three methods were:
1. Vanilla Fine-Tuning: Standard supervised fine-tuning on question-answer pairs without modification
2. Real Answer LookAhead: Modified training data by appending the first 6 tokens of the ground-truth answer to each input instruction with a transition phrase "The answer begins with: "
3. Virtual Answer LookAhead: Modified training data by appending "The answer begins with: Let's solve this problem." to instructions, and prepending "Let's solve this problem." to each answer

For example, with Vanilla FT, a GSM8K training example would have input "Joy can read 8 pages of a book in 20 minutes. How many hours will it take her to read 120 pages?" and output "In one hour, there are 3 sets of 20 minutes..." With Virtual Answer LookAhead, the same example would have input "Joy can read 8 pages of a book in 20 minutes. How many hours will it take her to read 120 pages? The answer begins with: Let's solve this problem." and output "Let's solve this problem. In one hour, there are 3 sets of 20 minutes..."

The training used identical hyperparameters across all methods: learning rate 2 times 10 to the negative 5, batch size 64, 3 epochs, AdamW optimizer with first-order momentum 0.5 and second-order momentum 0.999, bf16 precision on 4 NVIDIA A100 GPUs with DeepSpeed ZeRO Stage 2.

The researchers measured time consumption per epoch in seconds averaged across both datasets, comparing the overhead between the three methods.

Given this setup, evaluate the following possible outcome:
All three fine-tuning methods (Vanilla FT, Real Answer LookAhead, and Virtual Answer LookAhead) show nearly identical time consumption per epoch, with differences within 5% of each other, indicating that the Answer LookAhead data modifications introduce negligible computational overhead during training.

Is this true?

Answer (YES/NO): YES